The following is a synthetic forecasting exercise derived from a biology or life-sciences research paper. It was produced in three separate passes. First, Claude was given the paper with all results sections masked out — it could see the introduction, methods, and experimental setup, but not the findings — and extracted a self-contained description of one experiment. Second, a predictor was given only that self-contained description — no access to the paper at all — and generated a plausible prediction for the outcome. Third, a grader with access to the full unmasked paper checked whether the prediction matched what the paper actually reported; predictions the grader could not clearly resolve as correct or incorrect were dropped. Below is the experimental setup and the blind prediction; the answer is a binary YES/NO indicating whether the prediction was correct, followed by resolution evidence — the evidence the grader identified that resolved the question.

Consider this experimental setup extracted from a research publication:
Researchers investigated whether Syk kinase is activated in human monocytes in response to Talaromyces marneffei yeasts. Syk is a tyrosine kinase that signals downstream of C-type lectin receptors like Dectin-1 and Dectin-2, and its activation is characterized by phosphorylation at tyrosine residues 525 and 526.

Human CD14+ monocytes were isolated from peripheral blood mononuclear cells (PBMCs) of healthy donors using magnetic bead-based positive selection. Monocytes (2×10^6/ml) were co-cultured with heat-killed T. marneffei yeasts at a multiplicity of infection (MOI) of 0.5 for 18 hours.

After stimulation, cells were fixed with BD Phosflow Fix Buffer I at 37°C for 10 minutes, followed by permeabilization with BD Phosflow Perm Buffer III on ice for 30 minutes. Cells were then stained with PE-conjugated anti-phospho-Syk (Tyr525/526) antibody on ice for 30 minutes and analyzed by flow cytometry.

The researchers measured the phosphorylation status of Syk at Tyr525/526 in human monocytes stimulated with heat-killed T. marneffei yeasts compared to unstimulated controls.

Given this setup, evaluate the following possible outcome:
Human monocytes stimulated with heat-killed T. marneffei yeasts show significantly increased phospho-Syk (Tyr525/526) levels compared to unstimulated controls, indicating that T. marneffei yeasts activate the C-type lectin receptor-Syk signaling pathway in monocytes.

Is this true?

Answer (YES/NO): YES